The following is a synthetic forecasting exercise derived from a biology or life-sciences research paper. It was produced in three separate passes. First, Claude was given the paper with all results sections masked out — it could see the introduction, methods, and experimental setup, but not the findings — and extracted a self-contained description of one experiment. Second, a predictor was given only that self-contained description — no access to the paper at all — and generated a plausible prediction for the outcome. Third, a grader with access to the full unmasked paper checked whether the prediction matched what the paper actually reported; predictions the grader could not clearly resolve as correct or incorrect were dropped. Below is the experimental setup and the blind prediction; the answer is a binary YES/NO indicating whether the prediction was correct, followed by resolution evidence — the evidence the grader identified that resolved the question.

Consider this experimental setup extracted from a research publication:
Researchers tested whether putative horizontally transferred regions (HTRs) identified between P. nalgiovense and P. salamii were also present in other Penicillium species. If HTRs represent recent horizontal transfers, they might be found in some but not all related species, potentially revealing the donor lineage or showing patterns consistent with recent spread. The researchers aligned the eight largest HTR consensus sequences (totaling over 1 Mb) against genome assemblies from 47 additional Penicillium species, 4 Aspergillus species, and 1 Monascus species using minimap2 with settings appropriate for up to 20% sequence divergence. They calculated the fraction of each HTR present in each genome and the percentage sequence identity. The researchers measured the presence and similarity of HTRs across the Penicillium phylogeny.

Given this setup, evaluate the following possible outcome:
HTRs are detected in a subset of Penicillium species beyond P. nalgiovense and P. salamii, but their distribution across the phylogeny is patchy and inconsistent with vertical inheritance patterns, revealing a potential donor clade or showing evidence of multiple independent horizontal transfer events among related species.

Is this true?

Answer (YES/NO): NO